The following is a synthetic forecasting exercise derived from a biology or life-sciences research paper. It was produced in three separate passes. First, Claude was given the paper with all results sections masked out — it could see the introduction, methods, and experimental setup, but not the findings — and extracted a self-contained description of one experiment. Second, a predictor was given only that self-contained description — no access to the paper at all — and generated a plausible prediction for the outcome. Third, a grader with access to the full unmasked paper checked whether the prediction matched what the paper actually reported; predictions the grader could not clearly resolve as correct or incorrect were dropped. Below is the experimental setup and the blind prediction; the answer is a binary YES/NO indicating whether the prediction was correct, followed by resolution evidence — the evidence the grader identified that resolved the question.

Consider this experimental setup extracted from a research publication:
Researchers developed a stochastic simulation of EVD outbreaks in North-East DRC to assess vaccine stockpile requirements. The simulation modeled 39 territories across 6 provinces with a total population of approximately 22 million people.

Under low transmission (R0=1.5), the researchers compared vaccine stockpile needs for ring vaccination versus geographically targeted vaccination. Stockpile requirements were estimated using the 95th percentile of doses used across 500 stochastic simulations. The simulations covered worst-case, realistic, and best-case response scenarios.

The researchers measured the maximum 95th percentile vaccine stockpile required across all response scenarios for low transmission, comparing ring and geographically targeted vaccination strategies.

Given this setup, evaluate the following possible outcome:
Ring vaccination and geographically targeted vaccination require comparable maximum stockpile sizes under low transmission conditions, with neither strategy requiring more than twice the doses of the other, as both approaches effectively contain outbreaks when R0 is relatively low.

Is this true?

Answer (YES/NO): YES